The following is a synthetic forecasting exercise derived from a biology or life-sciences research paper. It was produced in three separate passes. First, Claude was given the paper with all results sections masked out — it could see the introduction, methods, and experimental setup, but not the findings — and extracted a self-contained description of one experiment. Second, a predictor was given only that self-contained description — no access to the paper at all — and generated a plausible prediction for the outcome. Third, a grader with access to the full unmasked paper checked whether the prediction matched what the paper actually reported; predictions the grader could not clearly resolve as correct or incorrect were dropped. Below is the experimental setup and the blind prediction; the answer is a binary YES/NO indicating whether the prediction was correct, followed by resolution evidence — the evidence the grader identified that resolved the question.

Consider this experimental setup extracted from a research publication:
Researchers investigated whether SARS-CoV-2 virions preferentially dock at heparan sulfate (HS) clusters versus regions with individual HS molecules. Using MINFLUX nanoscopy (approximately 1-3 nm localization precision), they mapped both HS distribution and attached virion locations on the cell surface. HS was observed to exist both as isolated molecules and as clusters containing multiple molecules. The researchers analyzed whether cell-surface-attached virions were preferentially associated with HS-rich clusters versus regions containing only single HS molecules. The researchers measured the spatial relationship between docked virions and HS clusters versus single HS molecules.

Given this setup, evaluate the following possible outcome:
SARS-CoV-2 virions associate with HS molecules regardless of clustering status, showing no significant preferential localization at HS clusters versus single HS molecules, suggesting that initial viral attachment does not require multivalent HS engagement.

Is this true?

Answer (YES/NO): NO